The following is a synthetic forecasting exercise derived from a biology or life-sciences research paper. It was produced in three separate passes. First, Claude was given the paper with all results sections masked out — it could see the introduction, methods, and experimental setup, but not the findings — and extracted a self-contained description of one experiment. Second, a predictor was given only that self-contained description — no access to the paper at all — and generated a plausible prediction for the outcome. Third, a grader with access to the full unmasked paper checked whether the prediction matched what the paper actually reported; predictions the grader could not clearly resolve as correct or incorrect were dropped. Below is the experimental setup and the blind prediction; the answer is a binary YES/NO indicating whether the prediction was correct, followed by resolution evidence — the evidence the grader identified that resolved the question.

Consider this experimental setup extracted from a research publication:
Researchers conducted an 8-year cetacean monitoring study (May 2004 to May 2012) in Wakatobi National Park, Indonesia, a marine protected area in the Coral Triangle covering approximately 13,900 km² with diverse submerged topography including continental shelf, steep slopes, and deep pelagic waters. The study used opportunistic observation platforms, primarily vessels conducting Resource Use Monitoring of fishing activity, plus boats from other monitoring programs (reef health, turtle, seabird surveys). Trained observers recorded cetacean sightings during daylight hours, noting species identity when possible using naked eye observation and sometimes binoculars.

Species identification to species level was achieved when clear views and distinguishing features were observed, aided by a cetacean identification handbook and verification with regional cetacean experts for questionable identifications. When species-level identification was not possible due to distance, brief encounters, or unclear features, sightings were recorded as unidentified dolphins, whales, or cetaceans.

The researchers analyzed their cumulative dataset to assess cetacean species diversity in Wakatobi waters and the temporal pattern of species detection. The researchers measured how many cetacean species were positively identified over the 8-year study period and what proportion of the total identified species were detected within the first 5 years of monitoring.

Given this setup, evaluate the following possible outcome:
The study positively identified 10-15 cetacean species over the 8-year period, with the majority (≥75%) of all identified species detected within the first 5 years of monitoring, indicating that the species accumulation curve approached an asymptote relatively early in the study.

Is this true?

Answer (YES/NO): YES